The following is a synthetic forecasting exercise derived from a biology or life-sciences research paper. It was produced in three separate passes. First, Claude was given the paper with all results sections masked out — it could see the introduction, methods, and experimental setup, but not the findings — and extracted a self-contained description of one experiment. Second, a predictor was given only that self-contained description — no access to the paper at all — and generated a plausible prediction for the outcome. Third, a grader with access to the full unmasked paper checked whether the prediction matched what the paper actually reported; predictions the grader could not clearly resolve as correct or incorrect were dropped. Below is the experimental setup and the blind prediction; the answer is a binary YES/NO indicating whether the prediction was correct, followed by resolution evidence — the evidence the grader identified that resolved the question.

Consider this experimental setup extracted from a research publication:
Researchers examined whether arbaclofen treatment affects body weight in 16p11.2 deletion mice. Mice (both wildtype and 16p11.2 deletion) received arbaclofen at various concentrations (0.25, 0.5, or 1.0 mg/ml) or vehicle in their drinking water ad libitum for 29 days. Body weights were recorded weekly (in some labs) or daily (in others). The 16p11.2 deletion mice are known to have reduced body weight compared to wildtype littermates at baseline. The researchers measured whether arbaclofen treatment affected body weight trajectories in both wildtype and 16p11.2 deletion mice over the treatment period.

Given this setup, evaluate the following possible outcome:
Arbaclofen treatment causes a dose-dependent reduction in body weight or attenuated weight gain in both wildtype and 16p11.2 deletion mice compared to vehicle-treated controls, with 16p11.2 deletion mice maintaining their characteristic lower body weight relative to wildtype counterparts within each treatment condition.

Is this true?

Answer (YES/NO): NO